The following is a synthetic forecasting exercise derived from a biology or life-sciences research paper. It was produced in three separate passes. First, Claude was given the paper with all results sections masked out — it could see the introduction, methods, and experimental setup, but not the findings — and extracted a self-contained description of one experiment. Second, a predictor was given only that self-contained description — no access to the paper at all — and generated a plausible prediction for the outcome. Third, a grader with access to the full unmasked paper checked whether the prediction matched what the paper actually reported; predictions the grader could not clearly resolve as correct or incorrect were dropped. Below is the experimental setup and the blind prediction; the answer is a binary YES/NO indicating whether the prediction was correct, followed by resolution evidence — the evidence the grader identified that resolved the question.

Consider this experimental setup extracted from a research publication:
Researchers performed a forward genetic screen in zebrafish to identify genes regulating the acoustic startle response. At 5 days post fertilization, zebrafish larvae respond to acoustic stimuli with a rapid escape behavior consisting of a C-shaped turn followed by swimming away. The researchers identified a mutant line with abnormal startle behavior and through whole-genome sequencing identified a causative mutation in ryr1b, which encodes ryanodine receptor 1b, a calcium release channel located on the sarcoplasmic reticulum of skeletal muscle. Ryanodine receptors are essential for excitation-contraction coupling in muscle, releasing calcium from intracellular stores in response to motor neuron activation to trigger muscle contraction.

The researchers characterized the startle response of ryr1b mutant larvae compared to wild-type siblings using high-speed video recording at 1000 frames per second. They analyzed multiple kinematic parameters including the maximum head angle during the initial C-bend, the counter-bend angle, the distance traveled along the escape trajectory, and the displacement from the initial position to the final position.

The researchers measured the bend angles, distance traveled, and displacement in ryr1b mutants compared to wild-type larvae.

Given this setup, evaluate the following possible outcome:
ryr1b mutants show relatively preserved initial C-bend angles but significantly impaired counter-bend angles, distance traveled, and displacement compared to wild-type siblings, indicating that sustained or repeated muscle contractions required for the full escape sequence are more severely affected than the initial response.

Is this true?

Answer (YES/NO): NO